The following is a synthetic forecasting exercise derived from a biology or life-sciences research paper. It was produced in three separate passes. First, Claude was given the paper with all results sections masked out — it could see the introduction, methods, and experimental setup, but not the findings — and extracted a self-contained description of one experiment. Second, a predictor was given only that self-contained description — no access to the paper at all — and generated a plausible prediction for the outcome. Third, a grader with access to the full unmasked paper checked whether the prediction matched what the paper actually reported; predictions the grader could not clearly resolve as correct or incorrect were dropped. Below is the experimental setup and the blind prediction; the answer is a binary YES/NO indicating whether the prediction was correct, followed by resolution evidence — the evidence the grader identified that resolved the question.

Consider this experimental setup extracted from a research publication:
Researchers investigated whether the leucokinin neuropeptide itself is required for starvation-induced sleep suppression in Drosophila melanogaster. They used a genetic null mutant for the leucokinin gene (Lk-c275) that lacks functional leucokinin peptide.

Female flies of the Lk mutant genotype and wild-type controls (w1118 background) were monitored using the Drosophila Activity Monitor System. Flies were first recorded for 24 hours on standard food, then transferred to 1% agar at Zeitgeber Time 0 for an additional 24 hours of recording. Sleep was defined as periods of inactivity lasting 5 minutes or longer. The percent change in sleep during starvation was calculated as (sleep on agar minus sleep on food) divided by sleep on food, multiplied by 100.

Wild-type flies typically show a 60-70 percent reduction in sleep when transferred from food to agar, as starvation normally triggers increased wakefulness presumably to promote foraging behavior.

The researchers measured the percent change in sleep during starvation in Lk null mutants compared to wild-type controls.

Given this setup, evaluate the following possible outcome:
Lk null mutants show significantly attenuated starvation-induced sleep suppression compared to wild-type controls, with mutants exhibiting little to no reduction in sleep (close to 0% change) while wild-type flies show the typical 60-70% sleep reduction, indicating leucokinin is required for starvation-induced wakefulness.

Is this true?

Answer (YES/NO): YES